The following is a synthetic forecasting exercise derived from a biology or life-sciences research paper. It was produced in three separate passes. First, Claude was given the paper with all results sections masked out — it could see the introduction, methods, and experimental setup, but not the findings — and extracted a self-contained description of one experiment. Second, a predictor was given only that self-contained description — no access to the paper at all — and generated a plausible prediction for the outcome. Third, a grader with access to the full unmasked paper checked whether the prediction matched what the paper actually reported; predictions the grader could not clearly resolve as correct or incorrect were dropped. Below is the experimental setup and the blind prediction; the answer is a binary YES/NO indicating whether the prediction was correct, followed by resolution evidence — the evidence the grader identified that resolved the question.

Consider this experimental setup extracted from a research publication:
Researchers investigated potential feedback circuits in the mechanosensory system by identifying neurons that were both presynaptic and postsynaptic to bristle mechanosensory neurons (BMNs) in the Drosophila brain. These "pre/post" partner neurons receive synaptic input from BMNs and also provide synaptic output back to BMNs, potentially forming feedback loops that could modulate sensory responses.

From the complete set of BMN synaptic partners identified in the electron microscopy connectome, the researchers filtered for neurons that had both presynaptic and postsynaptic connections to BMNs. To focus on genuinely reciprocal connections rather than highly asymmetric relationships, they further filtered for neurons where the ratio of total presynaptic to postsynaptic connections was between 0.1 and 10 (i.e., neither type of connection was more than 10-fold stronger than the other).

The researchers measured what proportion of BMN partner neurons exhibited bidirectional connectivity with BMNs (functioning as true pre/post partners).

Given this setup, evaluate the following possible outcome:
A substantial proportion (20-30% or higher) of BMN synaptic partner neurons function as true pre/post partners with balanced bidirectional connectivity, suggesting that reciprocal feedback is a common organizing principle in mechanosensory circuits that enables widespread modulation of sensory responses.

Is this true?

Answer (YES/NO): NO